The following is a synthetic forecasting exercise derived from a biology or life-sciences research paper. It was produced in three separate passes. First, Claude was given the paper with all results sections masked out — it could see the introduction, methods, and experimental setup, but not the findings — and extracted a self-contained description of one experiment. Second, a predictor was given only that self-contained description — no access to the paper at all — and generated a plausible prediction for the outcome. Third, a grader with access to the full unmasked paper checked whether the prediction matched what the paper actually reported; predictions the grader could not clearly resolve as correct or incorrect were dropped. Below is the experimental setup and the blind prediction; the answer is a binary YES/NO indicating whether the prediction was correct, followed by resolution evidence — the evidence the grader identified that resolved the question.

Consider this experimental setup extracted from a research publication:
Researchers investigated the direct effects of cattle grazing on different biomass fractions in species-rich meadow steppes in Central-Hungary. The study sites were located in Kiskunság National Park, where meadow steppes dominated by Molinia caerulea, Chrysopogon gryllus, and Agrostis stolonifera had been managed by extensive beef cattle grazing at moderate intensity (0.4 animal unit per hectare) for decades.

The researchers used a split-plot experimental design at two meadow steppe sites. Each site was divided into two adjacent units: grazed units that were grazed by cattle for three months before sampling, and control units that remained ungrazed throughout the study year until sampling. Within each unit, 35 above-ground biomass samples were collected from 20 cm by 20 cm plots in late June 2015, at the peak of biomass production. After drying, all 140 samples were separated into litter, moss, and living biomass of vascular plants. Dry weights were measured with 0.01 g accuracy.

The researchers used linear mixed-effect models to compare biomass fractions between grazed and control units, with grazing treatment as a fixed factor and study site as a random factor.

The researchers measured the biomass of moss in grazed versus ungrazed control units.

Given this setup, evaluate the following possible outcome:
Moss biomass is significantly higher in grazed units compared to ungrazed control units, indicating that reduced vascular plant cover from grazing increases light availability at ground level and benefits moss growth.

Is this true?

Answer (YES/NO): NO